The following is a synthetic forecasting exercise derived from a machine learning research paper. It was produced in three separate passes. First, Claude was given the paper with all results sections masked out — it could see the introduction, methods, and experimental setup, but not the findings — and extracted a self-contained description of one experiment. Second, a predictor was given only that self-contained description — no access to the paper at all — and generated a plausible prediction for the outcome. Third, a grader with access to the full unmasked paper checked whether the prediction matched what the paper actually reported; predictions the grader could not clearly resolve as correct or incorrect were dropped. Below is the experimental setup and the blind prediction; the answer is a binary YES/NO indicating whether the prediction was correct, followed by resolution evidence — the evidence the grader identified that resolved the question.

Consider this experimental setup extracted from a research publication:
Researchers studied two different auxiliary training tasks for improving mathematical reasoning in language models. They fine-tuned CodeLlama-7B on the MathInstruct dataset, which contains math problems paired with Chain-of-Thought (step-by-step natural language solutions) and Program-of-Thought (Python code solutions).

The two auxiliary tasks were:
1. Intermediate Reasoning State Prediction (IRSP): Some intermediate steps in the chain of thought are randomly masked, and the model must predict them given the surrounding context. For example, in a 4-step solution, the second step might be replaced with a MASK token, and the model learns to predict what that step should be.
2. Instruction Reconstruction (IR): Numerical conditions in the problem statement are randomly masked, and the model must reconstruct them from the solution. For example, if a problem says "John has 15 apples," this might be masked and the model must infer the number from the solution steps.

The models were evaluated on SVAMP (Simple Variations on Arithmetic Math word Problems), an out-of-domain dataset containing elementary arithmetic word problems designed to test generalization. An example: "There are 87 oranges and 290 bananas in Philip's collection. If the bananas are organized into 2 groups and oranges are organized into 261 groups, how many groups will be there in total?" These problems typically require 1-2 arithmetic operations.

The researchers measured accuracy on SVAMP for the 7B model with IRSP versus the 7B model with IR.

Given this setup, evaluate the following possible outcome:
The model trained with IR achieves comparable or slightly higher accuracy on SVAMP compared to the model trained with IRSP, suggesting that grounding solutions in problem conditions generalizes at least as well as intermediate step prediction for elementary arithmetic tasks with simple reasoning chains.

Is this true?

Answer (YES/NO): NO